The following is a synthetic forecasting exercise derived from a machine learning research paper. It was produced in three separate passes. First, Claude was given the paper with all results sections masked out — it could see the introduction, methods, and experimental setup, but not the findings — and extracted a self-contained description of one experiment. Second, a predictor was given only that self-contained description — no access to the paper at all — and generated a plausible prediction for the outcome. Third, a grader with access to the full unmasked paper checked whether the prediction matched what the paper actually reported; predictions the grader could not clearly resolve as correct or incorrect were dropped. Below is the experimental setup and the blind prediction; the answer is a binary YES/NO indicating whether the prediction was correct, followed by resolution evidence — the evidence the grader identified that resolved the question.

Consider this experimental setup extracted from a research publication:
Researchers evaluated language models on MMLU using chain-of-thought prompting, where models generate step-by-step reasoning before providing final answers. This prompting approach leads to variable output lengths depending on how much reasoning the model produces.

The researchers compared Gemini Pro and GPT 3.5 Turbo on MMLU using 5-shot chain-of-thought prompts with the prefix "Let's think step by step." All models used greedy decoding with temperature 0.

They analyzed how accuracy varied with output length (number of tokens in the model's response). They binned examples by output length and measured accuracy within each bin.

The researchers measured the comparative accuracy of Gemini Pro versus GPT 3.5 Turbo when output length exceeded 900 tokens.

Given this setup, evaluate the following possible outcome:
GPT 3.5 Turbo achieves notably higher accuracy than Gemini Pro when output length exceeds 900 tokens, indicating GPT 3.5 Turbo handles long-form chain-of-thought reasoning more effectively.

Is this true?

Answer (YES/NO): NO